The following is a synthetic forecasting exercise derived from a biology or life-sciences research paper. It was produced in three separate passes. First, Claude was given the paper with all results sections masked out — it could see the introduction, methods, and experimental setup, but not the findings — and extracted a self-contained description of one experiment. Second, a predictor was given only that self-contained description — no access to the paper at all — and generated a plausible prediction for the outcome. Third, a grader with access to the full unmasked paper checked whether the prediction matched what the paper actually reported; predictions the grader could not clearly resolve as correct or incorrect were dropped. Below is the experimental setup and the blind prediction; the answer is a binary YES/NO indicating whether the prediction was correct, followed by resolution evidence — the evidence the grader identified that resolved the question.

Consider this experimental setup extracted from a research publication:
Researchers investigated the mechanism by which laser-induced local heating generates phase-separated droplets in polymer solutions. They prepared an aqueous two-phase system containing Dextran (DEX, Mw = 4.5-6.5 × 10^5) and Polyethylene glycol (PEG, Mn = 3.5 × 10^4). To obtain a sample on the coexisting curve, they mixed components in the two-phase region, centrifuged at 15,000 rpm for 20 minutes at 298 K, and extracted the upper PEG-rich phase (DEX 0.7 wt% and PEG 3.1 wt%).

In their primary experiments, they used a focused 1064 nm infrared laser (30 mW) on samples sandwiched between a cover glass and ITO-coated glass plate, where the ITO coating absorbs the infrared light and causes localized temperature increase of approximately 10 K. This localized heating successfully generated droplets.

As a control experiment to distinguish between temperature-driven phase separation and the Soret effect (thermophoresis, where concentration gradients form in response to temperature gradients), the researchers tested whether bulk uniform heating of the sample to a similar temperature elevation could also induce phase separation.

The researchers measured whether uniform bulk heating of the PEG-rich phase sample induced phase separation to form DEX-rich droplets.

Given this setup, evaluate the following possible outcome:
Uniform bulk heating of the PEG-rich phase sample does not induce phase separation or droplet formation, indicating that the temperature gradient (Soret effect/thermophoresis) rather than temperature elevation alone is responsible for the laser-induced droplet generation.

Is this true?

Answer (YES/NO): YES